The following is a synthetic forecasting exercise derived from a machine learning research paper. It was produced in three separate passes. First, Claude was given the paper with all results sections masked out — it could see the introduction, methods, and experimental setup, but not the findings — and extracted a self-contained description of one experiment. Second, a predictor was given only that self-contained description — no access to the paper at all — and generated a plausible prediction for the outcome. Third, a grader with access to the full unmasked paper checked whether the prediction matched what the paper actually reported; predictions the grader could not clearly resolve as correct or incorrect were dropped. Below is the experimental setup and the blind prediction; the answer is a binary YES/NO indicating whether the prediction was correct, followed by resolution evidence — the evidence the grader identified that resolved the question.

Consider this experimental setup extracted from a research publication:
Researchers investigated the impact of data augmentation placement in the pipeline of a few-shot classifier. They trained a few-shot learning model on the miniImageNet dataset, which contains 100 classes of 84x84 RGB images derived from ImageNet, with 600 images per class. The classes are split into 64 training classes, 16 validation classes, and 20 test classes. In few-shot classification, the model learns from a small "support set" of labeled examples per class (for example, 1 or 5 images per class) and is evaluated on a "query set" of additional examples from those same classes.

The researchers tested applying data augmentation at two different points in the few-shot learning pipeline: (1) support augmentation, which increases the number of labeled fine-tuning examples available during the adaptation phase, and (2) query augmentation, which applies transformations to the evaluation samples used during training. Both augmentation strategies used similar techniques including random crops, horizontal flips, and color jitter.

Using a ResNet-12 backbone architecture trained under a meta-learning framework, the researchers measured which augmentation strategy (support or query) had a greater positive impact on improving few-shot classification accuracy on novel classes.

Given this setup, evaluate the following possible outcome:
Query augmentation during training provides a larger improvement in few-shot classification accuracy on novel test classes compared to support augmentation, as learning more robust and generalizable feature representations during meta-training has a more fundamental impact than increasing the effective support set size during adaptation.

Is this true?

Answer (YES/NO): YES